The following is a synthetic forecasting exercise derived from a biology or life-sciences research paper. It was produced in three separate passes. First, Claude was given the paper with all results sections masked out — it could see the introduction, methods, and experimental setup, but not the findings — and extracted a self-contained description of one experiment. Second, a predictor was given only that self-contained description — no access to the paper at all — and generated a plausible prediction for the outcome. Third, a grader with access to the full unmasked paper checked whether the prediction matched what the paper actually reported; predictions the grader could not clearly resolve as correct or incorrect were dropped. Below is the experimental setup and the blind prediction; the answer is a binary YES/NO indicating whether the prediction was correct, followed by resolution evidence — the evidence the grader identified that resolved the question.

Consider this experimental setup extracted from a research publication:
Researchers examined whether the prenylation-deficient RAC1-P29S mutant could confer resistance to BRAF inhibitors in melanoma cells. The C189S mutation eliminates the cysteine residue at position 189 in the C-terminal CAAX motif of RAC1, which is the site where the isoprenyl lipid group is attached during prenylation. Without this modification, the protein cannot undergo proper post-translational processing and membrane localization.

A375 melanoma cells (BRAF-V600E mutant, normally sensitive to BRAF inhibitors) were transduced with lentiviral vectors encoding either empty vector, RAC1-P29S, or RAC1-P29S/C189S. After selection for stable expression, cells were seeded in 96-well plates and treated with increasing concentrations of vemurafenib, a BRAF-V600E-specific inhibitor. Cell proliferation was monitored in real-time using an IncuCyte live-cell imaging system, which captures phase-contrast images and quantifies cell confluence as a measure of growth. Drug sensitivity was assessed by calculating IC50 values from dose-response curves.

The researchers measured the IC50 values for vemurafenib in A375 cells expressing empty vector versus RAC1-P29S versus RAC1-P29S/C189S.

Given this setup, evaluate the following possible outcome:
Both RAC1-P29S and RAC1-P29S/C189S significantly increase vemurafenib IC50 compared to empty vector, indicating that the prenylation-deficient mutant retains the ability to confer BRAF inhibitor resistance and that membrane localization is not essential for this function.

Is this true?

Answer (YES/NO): NO